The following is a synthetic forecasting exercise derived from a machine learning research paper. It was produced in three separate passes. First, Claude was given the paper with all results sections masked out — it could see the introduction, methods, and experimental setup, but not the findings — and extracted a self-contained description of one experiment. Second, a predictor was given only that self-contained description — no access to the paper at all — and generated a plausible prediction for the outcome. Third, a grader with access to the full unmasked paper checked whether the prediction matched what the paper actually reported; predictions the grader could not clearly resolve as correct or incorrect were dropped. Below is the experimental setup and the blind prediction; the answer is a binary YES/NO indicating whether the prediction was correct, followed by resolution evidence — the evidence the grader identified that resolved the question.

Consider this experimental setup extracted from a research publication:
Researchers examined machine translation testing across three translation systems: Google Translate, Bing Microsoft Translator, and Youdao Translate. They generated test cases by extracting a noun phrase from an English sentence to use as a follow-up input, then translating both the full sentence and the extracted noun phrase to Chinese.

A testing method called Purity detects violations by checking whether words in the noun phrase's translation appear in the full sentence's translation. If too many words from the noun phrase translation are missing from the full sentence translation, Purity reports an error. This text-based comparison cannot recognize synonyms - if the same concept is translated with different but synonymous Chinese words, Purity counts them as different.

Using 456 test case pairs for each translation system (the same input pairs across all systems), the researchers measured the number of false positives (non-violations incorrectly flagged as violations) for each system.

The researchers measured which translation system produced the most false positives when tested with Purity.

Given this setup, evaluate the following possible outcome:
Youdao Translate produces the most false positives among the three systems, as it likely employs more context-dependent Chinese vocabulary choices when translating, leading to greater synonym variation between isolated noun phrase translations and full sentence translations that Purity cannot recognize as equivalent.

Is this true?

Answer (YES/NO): YES